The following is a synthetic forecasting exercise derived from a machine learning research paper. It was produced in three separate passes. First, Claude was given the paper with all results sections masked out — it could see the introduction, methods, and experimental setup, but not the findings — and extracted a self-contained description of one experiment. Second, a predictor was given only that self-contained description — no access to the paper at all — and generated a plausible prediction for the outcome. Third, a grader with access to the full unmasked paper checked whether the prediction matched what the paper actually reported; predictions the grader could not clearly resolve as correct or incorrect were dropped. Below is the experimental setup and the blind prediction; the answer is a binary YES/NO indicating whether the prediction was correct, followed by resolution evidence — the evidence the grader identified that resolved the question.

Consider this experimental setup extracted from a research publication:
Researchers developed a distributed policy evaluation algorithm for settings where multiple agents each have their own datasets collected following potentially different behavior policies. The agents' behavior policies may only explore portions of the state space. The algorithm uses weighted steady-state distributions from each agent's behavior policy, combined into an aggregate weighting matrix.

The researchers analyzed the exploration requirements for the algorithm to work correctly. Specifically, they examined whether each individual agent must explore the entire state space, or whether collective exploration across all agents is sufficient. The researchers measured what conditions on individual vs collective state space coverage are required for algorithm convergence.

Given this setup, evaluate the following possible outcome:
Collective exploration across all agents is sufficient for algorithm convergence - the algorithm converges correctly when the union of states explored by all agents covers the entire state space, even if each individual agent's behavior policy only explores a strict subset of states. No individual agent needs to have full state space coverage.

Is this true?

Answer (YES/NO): YES